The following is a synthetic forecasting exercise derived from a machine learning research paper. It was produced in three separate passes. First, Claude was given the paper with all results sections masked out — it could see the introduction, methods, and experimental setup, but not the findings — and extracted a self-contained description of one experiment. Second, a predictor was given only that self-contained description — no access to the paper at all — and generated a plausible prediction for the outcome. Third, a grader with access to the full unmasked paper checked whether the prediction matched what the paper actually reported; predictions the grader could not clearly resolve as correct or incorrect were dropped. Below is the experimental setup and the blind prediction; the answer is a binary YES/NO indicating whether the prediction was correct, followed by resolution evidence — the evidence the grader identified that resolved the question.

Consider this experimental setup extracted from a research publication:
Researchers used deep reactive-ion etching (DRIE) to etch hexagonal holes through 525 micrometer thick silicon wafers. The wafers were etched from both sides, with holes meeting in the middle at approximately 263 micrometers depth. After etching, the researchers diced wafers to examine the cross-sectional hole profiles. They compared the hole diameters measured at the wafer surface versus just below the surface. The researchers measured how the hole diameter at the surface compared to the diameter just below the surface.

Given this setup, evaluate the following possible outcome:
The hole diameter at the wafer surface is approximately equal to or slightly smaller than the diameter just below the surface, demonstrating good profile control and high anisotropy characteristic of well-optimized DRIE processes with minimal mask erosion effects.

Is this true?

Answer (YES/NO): YES